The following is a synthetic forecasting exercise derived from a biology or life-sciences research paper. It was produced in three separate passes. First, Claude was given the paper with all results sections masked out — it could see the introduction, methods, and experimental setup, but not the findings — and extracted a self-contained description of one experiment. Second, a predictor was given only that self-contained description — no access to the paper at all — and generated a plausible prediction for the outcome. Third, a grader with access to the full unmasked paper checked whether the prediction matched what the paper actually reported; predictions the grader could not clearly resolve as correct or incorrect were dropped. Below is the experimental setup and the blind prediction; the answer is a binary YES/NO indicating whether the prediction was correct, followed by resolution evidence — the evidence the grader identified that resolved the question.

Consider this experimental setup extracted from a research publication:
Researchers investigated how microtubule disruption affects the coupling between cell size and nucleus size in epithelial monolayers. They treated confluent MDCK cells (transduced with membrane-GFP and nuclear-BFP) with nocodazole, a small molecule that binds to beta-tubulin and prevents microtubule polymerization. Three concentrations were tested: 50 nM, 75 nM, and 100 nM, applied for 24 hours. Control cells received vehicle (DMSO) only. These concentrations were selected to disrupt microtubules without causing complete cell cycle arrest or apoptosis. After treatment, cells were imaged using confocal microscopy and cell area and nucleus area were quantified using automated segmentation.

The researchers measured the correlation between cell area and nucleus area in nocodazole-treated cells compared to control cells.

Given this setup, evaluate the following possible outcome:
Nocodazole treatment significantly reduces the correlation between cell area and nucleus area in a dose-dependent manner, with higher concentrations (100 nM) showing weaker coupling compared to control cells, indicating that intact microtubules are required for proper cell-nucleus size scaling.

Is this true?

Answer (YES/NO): NO